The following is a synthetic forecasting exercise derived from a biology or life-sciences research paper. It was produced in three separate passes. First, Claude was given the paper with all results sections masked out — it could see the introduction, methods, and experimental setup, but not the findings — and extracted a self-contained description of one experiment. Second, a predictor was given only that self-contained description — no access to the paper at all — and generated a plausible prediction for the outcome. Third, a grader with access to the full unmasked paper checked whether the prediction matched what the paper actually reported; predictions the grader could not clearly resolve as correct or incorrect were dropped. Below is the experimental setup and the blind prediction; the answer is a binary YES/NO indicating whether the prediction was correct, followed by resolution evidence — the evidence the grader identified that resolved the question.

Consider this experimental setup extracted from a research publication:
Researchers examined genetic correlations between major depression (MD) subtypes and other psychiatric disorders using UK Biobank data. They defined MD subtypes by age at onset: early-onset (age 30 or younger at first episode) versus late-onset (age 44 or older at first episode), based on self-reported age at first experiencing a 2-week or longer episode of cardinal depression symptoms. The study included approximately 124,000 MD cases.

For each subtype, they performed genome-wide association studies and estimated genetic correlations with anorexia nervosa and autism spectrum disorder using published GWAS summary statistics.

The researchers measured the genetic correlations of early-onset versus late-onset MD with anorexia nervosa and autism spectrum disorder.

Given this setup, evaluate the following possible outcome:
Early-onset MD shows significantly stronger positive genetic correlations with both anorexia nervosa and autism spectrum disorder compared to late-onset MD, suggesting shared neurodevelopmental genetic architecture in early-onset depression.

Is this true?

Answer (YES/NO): YES